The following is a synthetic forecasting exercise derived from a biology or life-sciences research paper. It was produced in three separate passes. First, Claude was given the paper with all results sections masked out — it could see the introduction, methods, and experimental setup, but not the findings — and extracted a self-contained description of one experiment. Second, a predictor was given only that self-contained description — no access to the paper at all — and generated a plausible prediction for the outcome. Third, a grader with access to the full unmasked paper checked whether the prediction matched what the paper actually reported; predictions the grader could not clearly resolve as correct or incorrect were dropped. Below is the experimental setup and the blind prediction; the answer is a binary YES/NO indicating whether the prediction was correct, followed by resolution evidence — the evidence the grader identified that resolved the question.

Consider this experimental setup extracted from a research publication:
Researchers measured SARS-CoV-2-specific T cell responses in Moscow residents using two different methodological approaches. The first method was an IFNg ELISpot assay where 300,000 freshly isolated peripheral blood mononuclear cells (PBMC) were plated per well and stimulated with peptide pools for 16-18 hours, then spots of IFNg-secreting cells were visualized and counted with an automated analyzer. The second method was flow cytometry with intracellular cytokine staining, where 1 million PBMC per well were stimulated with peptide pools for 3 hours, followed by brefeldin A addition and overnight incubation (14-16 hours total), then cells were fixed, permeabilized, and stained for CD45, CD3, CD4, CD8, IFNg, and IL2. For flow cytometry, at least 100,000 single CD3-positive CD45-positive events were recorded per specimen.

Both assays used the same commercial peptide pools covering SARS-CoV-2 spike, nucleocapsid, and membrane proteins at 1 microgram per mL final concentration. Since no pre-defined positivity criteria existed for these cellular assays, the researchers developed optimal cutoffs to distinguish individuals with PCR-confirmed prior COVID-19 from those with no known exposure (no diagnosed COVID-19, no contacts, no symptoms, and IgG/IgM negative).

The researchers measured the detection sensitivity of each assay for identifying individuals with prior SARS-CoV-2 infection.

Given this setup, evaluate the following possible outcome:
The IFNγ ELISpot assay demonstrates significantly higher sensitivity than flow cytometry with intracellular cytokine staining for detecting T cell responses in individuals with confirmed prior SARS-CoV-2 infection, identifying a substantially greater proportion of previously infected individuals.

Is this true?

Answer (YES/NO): NO